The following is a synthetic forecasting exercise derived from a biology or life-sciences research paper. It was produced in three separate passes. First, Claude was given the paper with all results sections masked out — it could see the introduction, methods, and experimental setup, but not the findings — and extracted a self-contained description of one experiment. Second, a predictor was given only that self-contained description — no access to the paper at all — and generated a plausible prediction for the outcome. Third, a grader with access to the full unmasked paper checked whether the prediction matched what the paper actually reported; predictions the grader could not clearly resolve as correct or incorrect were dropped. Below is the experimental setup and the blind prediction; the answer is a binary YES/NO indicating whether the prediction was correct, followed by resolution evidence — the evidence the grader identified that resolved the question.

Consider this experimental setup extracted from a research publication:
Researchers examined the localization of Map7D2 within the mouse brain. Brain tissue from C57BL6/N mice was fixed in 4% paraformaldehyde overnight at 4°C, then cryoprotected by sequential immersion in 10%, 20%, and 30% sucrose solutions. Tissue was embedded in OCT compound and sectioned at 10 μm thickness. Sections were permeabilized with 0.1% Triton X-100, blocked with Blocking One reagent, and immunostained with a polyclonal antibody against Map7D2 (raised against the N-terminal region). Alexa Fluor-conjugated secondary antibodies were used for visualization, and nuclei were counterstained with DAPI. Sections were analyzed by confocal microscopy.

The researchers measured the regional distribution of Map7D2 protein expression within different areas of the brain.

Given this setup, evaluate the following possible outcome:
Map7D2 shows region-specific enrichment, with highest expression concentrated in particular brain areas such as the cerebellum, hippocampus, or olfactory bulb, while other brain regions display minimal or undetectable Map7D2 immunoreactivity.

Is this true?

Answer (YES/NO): YES